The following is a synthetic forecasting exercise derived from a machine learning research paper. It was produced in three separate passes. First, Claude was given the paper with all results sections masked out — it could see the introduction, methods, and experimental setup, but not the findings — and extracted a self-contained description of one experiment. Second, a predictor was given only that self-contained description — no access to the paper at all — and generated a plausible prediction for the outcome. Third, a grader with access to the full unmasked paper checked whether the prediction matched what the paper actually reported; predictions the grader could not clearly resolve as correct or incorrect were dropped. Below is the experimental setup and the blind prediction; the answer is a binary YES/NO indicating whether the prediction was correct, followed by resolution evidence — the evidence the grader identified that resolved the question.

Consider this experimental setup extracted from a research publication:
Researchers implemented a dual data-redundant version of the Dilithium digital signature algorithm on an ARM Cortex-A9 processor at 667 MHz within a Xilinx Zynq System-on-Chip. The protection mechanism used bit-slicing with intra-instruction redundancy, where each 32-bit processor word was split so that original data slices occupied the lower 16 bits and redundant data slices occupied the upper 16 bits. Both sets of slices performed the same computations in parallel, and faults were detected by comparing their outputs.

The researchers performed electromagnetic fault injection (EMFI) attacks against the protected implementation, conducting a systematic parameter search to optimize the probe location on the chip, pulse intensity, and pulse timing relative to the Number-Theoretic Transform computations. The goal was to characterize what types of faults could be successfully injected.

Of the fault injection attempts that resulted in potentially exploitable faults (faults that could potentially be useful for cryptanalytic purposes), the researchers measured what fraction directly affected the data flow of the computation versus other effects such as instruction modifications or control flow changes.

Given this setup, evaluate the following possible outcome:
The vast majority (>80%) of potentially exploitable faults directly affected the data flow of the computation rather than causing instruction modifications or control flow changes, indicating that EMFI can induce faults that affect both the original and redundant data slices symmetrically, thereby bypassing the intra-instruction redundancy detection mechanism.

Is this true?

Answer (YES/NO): NO